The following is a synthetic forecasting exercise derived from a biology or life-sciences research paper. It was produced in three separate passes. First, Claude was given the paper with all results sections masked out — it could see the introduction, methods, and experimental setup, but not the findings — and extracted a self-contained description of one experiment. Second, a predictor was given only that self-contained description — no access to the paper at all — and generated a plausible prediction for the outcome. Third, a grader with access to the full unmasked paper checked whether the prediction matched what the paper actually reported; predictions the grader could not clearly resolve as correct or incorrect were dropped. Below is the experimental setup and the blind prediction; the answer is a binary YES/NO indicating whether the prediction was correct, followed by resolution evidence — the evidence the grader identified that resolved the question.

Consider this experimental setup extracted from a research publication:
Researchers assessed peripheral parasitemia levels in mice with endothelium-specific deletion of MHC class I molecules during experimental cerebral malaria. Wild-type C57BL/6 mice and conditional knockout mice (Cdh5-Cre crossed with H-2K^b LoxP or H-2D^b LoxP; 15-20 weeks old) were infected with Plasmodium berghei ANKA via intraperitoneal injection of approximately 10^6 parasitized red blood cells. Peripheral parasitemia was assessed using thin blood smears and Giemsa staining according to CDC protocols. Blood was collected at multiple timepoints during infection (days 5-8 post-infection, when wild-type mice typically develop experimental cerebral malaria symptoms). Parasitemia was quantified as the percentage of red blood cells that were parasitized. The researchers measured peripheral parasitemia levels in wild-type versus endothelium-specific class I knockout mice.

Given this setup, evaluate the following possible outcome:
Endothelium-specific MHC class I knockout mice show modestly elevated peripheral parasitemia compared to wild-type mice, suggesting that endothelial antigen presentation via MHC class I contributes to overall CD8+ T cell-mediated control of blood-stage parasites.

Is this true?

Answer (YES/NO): NO